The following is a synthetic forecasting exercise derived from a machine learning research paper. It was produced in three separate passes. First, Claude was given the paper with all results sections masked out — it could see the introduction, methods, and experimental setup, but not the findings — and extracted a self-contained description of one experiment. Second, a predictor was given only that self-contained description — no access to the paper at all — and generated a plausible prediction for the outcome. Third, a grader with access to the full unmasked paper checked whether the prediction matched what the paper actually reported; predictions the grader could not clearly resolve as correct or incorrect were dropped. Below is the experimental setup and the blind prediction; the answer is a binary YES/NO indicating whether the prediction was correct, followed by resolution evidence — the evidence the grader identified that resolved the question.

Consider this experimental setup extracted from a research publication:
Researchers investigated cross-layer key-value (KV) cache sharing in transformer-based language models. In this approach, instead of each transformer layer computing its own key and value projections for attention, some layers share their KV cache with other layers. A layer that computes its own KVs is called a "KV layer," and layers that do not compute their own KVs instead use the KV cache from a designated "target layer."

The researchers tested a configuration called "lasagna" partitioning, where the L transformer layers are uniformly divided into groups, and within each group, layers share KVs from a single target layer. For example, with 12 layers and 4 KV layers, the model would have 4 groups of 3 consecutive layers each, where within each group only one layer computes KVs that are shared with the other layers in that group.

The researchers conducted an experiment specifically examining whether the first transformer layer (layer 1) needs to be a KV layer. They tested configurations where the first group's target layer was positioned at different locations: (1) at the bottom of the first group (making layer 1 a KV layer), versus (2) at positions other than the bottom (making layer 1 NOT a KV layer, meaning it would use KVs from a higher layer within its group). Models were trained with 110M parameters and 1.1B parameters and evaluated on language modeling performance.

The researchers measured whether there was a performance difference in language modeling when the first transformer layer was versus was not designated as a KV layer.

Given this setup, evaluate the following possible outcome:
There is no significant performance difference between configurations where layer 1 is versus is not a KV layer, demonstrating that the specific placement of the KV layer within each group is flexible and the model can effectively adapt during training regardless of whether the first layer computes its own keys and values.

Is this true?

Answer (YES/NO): NO